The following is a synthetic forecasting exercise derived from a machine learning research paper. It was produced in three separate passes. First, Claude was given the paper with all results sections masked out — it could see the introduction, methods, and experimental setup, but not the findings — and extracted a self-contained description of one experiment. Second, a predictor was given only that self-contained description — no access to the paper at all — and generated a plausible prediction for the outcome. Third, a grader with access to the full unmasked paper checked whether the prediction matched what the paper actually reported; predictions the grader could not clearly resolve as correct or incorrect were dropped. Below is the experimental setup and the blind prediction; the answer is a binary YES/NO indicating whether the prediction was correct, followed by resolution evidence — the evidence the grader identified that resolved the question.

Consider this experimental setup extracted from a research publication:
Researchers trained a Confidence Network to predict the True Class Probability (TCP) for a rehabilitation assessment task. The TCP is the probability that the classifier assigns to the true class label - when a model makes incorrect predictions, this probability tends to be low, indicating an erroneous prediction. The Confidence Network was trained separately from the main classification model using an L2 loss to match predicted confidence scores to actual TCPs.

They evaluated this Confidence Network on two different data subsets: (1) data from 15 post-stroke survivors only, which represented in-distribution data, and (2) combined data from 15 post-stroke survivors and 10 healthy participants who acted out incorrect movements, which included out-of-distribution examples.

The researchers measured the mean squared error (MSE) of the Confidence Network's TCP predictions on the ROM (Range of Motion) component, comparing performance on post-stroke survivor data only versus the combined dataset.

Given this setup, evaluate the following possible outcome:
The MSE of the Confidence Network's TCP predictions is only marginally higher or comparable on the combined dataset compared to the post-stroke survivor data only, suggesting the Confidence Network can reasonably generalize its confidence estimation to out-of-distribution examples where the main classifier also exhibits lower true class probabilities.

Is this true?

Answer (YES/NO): NO